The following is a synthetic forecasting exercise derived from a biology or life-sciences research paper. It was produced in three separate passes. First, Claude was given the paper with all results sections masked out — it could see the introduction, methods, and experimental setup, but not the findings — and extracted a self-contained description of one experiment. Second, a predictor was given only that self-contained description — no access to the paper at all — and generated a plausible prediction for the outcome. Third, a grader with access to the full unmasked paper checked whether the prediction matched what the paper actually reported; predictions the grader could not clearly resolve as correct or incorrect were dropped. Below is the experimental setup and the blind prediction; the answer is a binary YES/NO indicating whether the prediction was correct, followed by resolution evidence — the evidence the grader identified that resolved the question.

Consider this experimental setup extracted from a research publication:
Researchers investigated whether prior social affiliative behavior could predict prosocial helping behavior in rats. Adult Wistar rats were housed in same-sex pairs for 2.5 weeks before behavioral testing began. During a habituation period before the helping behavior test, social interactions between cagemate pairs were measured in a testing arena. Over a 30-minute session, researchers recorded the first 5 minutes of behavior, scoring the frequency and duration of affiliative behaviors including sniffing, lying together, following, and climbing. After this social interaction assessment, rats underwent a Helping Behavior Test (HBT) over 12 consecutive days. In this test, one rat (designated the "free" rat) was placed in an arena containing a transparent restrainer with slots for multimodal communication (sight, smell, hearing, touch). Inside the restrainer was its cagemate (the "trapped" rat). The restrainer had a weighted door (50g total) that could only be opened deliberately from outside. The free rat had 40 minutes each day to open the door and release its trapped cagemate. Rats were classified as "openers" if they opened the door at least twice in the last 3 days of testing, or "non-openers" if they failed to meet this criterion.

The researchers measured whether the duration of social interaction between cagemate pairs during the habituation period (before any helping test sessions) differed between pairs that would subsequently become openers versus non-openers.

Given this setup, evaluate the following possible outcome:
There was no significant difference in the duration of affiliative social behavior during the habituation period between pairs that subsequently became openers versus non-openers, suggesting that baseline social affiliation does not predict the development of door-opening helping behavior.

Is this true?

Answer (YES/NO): NO